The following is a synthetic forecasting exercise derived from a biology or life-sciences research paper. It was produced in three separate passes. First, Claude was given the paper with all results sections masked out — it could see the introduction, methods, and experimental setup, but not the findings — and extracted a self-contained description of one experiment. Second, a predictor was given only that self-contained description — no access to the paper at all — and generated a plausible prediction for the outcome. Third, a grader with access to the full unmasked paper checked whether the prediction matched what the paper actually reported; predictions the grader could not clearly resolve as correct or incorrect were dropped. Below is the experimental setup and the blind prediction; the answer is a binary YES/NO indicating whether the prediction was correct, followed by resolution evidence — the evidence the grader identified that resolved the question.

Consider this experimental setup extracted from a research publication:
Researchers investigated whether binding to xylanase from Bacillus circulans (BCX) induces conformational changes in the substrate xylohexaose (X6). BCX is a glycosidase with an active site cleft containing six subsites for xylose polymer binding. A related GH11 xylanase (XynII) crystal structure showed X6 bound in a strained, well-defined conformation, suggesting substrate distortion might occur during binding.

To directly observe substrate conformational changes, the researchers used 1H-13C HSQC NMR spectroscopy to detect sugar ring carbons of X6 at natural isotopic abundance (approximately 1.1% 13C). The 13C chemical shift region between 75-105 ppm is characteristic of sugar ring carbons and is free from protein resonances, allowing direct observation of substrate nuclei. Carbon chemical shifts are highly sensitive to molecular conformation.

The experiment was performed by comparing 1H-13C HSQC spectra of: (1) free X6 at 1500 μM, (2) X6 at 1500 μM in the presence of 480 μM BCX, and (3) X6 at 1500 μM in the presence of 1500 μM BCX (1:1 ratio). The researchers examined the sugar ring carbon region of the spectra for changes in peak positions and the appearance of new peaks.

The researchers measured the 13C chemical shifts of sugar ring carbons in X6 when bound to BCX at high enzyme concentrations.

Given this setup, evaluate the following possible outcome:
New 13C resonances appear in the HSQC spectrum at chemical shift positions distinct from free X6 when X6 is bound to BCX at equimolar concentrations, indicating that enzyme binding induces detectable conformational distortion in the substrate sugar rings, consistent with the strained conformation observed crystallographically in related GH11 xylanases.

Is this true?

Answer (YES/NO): YES